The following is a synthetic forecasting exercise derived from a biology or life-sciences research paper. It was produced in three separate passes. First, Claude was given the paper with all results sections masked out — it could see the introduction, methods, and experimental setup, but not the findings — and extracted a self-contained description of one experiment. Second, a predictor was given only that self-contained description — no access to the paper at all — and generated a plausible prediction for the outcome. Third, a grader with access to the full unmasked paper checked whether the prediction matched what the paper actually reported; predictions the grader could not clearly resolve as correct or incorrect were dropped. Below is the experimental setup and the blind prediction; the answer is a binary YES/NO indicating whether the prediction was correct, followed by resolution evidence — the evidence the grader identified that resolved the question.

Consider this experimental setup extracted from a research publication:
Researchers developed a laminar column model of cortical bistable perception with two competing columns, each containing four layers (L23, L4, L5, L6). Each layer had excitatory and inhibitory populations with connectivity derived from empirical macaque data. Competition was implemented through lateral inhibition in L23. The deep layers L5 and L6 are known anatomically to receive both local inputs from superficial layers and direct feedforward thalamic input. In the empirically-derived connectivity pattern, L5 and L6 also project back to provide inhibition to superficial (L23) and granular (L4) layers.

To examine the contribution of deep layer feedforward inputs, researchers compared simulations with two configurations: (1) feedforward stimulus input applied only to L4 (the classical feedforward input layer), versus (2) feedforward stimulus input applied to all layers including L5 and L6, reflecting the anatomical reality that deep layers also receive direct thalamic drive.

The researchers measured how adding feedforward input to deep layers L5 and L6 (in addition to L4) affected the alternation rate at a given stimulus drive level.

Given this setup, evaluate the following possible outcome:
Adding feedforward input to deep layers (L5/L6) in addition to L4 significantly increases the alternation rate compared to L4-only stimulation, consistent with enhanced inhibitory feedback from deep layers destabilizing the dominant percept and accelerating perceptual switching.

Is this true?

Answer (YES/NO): YES